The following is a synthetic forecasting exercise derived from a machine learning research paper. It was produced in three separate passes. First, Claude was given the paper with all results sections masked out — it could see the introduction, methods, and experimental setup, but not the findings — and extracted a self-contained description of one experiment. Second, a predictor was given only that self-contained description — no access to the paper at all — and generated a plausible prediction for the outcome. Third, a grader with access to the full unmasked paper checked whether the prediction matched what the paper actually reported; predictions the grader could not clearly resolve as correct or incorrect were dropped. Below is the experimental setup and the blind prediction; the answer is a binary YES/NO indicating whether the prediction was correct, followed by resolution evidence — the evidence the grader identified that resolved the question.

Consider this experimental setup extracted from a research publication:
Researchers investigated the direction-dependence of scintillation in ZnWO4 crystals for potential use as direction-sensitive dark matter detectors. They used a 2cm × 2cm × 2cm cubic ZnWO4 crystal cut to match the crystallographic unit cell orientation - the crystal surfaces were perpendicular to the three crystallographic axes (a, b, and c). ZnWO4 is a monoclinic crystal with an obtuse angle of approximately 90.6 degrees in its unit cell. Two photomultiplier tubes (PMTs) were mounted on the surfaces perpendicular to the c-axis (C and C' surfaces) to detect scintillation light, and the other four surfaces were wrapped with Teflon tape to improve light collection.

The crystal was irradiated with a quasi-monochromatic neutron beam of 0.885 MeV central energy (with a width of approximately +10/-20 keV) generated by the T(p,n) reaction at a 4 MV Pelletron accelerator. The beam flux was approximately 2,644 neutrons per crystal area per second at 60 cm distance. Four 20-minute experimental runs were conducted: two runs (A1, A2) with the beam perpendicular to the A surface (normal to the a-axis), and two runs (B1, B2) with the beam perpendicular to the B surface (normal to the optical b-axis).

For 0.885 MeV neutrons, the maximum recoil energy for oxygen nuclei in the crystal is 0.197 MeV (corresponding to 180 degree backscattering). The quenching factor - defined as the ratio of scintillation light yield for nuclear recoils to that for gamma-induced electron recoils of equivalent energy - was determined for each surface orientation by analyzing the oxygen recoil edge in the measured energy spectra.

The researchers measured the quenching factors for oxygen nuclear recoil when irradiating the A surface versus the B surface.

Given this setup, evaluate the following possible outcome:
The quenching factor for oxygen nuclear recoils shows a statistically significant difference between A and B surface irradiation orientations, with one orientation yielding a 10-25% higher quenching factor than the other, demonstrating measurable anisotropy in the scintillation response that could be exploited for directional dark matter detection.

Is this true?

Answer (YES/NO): YES